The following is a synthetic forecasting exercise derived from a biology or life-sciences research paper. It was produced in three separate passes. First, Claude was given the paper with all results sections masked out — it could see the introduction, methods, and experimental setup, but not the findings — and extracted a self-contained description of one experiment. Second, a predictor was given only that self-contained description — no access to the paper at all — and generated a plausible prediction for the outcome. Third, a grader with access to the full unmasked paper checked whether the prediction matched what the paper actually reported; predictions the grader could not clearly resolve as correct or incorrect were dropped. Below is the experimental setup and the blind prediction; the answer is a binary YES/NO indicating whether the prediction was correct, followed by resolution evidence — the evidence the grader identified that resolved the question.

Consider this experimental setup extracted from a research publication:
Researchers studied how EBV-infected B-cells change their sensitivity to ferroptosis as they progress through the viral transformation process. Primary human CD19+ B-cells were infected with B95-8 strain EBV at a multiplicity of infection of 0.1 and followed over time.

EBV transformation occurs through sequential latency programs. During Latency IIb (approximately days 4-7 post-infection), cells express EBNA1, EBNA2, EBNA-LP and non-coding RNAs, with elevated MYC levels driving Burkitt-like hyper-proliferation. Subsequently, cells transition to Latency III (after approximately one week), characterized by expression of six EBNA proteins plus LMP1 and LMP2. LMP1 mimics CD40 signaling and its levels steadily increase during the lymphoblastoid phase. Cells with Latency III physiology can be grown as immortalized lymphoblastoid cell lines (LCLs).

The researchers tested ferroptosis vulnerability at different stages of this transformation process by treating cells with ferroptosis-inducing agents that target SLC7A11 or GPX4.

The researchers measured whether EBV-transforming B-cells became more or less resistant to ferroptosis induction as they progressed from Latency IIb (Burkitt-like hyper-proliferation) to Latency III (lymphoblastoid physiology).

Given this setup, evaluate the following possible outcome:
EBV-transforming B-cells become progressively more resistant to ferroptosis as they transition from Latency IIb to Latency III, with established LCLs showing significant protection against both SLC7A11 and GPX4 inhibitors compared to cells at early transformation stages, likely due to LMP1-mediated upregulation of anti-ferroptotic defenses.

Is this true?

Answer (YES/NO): YES